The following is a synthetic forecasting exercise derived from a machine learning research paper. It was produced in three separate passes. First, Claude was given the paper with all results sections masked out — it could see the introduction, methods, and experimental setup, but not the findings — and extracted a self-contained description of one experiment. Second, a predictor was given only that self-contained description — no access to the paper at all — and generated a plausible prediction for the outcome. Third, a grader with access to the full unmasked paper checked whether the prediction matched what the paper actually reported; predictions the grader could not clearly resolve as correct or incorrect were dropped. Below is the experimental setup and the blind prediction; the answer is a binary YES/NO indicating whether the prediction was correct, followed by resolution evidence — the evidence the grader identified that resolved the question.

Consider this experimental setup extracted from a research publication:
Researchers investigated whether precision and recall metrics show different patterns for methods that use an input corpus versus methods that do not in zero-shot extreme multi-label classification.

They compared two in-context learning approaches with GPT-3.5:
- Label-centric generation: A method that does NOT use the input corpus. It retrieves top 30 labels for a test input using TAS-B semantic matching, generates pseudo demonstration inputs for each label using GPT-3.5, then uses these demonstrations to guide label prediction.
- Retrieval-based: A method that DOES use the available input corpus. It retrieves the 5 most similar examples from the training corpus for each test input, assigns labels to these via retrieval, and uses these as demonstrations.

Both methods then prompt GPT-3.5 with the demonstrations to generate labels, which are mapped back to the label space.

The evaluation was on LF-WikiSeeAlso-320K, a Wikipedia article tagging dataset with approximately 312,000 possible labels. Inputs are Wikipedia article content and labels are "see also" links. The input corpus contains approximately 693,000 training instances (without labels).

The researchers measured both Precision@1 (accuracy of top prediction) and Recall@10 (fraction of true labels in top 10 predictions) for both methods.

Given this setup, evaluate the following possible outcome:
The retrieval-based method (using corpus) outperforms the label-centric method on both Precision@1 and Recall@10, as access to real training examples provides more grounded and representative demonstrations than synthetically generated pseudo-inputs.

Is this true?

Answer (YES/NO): NO